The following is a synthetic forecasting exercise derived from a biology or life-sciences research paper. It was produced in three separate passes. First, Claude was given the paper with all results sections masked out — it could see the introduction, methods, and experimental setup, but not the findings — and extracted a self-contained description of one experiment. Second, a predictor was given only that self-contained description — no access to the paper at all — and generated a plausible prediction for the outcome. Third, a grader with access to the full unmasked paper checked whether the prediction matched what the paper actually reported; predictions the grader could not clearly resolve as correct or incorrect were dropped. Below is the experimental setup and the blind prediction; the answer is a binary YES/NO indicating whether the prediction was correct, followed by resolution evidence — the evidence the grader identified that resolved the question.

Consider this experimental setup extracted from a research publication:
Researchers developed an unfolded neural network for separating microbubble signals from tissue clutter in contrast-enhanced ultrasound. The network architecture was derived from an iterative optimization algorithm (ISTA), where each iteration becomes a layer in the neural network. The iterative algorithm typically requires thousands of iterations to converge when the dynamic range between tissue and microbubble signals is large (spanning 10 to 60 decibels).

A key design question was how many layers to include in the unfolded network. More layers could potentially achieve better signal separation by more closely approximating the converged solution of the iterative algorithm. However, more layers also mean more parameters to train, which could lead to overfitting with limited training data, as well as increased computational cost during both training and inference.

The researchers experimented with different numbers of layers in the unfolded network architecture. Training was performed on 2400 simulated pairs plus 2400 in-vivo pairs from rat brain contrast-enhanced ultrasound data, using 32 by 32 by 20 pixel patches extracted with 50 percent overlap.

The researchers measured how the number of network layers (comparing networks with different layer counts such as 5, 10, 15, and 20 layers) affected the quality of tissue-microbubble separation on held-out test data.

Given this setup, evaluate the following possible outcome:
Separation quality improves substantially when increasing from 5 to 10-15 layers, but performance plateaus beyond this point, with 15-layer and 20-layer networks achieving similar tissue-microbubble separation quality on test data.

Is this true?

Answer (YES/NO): NO